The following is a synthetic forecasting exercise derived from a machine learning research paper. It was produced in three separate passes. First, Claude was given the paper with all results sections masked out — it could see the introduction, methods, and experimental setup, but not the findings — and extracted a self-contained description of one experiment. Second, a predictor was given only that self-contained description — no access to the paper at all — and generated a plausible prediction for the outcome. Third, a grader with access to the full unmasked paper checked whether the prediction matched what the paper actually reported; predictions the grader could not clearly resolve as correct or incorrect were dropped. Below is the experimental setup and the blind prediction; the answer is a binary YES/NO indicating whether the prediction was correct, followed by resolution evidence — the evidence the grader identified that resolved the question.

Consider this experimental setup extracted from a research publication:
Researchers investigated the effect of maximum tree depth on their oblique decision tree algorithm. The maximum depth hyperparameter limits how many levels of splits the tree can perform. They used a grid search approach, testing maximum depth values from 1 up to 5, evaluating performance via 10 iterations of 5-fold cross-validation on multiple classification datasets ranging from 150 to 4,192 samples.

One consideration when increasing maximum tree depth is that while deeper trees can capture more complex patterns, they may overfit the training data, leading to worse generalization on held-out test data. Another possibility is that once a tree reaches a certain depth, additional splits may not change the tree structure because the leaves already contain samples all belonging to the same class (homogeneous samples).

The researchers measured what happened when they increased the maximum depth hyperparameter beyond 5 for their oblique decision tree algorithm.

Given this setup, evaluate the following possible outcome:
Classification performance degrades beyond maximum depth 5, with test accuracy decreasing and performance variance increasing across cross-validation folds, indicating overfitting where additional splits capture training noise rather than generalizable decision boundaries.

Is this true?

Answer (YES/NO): NO